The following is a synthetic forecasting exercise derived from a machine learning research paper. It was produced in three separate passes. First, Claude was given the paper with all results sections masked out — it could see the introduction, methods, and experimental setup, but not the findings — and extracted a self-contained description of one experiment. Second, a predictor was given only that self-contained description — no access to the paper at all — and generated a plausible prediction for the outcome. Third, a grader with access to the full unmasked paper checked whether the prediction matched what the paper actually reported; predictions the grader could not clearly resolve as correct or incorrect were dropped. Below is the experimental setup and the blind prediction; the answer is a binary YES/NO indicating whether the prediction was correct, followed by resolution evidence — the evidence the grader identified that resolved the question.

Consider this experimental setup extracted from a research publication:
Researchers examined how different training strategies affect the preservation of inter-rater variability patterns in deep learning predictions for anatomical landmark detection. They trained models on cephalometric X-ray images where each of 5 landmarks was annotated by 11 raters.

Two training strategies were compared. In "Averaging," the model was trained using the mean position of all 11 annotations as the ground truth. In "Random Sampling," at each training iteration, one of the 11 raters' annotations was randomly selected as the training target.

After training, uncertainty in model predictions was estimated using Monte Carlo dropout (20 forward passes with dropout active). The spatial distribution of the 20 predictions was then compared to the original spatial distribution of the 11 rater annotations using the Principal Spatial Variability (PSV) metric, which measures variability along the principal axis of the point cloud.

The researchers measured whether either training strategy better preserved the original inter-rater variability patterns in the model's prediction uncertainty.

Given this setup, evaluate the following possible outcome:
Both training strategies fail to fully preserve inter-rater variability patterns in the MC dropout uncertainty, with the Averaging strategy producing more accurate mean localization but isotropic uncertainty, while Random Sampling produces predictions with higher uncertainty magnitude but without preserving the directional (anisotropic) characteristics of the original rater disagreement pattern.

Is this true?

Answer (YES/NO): NO